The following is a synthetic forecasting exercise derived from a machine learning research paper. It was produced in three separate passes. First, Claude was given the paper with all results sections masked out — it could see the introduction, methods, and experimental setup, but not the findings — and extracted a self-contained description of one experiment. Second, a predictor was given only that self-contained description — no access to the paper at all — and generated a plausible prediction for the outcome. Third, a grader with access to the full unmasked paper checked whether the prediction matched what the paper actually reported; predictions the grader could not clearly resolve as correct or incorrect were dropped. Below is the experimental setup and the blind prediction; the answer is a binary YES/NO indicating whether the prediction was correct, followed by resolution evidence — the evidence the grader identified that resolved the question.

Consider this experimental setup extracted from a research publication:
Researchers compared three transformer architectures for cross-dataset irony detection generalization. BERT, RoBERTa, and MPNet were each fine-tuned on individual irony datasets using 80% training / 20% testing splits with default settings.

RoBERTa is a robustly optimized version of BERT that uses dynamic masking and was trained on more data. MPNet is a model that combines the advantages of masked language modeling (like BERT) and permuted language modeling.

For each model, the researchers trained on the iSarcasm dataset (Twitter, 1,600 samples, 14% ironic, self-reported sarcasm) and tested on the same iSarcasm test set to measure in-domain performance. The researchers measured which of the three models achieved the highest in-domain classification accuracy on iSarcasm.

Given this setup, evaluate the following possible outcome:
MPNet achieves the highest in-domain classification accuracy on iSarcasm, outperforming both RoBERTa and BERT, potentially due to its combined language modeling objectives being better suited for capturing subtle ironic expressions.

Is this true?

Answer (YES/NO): NO